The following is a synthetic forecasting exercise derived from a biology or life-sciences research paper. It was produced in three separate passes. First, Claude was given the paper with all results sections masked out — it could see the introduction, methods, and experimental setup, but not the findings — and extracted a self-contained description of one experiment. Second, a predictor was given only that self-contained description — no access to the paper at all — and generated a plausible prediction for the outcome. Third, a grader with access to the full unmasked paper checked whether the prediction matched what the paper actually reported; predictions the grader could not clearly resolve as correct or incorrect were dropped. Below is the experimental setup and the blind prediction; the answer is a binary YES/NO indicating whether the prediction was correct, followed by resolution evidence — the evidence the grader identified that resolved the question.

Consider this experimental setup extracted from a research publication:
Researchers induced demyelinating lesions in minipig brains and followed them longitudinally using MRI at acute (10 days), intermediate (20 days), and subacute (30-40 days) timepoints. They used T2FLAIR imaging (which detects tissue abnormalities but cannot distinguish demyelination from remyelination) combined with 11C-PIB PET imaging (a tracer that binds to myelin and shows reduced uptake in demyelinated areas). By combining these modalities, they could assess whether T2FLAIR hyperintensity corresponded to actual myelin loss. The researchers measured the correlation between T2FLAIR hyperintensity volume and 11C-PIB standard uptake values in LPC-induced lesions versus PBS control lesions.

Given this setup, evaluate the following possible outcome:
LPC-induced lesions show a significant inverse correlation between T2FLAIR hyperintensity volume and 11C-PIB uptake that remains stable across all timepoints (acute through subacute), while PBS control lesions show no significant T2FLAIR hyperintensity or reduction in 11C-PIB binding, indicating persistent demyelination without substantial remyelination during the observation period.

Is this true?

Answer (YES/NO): NO